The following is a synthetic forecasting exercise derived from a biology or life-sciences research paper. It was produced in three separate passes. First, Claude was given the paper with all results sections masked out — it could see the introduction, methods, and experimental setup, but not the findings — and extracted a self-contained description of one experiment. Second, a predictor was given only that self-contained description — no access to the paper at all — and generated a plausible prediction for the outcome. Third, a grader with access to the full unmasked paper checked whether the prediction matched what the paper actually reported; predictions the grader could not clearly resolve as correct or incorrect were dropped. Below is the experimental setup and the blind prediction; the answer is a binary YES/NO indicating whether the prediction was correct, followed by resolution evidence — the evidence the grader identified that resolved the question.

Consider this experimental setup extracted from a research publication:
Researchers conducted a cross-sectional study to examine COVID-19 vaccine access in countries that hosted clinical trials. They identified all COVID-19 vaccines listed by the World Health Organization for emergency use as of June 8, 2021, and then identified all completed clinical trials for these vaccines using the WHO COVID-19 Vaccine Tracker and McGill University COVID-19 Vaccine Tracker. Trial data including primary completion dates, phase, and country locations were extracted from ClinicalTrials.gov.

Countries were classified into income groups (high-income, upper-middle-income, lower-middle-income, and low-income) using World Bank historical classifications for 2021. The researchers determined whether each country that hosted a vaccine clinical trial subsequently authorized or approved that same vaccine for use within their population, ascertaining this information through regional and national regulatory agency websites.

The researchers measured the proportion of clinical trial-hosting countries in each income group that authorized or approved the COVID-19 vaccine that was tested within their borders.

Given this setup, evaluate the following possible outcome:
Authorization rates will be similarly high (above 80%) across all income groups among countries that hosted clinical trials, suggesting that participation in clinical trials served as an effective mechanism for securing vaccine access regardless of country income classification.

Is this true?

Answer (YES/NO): NO